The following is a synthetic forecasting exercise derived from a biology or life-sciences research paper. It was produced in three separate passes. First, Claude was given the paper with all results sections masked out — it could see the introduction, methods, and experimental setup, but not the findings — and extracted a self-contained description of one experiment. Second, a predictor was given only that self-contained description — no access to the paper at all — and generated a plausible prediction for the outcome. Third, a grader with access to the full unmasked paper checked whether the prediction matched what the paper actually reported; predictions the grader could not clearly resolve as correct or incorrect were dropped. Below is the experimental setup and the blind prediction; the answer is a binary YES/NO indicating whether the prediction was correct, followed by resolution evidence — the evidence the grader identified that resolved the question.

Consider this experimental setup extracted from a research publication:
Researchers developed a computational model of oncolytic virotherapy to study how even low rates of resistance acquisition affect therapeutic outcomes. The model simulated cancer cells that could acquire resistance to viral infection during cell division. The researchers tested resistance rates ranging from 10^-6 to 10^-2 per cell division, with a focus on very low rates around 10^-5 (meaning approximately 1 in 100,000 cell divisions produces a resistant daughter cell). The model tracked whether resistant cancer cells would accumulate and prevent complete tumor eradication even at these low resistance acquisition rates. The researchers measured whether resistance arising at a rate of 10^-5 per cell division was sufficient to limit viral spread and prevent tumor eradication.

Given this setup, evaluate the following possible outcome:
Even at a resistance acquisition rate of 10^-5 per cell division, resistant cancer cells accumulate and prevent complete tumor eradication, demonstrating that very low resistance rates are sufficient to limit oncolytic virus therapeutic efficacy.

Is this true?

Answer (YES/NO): YES